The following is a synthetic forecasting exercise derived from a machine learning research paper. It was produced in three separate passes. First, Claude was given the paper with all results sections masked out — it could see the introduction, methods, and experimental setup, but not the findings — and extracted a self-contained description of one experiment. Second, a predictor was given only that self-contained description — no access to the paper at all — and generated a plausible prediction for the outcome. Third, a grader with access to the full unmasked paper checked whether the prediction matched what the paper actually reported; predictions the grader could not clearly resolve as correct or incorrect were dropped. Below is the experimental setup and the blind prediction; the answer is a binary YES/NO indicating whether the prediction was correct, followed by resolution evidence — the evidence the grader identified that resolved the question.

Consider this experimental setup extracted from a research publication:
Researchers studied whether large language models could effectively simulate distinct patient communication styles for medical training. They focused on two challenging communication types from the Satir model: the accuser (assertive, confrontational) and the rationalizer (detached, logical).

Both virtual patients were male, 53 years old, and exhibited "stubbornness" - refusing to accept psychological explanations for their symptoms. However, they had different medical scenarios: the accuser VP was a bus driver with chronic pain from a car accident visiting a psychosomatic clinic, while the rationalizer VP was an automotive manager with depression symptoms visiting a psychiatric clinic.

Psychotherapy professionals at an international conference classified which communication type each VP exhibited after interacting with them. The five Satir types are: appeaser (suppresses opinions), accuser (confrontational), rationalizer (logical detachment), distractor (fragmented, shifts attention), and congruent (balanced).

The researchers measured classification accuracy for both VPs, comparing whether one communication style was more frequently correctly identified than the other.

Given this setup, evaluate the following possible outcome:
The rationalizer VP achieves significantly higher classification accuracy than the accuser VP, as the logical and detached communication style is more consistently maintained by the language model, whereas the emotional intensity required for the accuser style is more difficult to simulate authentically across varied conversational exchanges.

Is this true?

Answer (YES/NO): YES